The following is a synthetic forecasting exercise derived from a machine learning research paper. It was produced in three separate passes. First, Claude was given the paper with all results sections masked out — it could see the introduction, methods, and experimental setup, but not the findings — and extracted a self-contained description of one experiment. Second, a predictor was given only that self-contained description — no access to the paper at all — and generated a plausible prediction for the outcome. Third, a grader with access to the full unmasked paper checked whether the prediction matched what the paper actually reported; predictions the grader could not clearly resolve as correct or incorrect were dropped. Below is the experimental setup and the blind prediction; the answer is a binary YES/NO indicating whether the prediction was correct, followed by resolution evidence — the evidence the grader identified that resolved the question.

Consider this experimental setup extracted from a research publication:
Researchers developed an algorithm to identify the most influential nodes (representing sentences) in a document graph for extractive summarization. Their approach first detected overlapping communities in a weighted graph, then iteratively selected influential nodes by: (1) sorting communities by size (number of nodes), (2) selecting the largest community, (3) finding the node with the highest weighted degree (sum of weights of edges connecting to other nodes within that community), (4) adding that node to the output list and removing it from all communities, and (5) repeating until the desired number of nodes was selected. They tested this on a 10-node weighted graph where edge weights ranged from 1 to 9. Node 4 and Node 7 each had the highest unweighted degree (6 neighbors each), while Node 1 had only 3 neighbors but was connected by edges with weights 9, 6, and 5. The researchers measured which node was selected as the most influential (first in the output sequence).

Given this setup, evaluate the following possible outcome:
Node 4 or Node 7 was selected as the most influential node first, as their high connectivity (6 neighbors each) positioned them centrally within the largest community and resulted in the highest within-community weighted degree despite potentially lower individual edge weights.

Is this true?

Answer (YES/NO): NO